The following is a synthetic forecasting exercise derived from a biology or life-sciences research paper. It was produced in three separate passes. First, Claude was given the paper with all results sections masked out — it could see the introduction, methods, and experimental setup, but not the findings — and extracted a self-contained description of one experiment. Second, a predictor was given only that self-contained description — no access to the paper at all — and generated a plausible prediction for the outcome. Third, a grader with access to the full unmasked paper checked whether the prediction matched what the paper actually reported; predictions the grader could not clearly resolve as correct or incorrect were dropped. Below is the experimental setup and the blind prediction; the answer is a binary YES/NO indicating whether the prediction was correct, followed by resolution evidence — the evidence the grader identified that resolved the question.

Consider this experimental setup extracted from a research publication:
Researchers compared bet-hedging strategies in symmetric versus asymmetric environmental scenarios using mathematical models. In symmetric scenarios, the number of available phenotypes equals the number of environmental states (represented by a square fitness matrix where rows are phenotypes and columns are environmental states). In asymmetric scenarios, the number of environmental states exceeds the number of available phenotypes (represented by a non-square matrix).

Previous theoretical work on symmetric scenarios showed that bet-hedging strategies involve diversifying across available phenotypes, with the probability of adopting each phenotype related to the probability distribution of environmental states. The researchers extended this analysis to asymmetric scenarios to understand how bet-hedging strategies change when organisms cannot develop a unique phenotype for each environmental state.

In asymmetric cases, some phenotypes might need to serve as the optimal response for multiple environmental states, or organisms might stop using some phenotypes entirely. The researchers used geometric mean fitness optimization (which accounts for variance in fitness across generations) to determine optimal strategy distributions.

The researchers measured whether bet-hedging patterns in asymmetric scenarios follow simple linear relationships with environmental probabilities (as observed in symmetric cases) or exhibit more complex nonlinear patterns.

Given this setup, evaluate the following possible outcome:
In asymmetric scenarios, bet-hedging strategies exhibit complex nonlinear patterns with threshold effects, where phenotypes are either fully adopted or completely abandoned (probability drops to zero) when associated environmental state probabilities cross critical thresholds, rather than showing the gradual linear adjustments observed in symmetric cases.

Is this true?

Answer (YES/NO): NO